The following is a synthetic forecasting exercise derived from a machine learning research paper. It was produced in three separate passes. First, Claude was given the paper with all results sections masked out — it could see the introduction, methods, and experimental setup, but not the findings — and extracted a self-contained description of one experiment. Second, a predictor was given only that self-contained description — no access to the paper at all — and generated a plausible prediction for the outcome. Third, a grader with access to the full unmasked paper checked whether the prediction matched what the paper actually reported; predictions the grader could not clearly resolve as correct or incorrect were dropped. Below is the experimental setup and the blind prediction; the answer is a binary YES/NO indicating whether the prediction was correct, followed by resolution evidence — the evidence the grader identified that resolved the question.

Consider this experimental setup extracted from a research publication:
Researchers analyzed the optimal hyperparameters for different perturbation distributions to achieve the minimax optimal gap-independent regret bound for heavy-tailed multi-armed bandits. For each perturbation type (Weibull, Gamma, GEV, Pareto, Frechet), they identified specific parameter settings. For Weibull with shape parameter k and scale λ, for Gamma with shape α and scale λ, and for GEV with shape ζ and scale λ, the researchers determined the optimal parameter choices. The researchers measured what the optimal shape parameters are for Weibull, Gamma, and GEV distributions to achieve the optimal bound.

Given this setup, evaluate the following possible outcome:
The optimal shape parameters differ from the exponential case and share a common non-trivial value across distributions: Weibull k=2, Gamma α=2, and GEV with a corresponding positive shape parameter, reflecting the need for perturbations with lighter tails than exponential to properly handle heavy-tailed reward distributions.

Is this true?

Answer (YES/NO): NO